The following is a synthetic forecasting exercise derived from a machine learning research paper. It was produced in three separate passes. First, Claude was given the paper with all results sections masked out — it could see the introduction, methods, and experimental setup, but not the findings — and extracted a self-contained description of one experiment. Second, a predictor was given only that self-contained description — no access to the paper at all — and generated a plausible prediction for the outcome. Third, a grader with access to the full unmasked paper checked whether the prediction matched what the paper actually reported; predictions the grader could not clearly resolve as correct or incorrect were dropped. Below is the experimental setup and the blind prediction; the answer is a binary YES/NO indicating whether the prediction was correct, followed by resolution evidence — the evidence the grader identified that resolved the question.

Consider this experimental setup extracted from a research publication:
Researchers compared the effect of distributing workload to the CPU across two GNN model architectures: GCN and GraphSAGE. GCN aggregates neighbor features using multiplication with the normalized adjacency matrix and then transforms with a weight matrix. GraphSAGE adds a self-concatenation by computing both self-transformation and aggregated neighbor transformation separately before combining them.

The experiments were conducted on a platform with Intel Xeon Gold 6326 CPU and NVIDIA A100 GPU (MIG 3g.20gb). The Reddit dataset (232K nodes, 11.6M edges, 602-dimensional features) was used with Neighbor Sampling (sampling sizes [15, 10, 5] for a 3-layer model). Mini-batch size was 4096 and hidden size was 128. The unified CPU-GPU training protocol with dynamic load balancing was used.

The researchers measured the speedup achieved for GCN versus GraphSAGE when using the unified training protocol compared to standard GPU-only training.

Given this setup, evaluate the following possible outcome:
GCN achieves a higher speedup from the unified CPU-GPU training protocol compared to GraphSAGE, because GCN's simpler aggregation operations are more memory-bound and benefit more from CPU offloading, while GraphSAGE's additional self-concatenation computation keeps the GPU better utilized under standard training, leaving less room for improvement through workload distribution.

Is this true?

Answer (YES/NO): YES